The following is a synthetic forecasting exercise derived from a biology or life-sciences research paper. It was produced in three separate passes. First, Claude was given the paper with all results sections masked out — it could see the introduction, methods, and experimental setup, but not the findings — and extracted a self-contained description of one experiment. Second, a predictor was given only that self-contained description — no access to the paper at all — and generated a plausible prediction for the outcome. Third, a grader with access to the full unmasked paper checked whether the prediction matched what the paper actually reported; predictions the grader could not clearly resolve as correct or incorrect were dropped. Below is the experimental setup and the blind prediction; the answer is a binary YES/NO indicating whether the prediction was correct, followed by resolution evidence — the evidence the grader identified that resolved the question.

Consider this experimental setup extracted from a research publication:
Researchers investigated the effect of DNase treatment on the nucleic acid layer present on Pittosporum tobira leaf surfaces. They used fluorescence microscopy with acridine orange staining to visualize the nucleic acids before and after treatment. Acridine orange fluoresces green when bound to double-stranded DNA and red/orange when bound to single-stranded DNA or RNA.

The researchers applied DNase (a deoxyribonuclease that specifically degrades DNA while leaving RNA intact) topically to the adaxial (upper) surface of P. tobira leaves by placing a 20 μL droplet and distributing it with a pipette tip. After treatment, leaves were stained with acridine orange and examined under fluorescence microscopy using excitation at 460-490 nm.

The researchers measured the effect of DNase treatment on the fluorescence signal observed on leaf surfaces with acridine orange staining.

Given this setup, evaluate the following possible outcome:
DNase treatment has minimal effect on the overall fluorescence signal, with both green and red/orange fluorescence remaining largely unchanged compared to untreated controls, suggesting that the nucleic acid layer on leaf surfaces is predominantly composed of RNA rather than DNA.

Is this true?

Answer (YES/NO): NO